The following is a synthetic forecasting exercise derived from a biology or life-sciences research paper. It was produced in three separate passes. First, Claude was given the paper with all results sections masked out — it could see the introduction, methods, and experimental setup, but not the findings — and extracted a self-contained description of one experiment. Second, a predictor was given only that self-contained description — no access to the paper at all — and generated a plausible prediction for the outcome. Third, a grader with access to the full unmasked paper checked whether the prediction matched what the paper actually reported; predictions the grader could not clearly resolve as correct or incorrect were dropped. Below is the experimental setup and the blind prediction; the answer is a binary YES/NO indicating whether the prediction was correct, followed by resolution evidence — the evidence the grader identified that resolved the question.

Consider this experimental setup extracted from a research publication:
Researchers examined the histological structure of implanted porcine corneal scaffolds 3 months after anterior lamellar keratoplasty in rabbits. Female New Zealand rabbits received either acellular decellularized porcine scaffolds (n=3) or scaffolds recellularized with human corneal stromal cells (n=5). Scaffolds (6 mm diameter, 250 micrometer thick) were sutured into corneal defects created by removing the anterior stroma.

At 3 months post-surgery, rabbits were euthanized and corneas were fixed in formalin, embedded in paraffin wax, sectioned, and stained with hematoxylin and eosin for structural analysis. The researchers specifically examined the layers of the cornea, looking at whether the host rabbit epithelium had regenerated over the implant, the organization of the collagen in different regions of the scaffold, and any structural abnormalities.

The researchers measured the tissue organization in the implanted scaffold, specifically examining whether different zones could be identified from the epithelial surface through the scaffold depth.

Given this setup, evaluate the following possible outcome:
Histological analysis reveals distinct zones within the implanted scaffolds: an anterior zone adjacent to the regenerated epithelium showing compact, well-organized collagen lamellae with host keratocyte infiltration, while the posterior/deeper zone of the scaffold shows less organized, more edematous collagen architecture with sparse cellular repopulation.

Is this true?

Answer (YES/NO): NO